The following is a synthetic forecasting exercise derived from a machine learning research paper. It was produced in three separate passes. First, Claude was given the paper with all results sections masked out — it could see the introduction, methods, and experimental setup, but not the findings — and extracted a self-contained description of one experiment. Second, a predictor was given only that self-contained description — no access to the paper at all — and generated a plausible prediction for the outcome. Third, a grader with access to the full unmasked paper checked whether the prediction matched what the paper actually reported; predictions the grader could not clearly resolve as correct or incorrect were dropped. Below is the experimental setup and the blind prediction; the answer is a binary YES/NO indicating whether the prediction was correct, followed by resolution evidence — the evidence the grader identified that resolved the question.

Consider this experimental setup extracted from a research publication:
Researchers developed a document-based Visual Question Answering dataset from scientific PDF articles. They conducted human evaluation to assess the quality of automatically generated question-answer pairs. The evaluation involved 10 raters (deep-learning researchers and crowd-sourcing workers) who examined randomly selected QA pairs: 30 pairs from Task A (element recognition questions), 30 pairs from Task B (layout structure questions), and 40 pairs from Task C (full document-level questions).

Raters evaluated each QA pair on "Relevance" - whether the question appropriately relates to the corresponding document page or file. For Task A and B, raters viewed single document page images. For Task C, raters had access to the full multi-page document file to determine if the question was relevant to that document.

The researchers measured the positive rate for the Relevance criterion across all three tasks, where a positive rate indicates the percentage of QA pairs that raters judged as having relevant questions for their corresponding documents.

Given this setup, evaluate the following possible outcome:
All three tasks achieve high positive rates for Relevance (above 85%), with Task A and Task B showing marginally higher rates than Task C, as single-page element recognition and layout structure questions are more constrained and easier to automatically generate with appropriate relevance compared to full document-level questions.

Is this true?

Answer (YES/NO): NO